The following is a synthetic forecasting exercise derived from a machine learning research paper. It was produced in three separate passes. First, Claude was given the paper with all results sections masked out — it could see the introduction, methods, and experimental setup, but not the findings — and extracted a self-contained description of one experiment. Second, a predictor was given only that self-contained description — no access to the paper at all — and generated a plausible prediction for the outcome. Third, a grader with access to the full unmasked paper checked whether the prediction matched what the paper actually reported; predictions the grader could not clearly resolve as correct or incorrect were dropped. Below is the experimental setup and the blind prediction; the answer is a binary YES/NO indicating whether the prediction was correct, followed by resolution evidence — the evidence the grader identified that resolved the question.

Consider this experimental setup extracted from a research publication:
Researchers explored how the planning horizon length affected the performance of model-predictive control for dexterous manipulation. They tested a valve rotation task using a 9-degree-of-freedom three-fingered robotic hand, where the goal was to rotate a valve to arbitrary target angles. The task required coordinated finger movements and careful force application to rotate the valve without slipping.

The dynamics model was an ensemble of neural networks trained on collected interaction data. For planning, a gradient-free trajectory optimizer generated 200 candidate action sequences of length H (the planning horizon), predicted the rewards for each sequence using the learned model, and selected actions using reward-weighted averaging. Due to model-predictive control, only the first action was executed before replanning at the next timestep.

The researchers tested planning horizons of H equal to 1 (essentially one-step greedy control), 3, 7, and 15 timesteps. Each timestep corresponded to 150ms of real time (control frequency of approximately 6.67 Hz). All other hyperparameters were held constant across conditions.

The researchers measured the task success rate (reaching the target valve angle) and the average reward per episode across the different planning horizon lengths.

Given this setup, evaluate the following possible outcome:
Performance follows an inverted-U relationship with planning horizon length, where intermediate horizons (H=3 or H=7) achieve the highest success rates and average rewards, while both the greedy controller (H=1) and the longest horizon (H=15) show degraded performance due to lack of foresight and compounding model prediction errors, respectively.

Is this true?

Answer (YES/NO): YES